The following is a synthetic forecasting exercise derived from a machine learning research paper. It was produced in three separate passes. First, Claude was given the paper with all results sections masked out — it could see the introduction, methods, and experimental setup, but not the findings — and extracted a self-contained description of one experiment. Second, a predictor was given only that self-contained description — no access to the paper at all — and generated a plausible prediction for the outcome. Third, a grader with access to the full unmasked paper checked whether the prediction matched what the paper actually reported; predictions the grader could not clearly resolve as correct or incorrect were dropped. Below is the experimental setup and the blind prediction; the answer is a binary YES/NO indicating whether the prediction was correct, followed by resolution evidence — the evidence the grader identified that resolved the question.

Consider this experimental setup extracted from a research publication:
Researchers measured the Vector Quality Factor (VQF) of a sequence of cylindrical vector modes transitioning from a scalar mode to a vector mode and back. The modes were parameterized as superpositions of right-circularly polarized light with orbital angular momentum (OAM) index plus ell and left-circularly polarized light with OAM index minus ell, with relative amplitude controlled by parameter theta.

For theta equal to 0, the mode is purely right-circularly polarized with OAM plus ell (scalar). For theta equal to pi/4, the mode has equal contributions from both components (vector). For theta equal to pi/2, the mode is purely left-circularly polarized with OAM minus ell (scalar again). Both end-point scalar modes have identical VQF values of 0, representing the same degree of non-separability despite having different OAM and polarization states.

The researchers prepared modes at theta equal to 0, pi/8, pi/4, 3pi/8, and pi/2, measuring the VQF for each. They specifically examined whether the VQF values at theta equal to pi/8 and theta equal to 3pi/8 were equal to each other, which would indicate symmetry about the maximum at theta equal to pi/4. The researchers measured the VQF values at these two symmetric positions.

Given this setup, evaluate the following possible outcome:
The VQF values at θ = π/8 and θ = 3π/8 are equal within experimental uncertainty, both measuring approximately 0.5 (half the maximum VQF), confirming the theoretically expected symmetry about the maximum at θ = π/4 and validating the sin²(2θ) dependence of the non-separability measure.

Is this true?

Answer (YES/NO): NO